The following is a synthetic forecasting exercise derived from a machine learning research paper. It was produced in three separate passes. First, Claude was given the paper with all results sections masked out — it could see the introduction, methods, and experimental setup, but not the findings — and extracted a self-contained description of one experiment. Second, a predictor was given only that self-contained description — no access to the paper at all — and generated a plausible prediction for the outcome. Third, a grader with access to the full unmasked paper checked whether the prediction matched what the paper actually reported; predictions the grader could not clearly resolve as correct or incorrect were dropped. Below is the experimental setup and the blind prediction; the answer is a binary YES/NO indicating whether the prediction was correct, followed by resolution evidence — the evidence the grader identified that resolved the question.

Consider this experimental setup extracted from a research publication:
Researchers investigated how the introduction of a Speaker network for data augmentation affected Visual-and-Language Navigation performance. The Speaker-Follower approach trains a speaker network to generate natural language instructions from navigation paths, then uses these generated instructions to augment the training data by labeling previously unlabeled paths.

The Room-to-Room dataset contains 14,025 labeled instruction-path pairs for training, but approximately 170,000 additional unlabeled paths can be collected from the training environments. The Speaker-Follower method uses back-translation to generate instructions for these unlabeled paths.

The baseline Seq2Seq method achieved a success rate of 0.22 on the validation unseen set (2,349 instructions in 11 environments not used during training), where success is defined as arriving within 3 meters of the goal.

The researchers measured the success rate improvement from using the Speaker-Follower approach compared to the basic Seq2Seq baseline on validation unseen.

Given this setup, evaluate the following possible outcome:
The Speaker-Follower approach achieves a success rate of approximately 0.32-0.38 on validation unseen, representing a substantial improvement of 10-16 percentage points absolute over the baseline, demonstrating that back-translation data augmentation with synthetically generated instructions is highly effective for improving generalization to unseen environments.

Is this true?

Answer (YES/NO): YES